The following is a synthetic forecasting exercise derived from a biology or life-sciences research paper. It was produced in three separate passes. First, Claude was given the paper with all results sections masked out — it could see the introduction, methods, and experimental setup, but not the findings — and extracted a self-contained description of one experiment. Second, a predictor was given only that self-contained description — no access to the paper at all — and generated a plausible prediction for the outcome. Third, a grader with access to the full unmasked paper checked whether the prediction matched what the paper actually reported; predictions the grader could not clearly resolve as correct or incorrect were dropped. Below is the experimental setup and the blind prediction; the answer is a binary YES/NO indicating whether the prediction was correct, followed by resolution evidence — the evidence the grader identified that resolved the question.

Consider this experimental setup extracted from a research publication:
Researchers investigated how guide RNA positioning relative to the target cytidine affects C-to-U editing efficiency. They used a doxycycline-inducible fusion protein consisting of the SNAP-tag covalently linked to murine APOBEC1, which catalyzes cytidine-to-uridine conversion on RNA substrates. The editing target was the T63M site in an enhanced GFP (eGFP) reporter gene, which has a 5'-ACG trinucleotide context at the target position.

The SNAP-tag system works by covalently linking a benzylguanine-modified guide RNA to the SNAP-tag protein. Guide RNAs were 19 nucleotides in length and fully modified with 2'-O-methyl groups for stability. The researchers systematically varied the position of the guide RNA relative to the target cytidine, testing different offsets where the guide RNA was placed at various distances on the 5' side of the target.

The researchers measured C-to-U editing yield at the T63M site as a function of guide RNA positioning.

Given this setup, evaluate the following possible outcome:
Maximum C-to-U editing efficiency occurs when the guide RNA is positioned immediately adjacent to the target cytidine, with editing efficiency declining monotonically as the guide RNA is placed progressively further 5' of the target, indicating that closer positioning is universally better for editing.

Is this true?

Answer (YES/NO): NO